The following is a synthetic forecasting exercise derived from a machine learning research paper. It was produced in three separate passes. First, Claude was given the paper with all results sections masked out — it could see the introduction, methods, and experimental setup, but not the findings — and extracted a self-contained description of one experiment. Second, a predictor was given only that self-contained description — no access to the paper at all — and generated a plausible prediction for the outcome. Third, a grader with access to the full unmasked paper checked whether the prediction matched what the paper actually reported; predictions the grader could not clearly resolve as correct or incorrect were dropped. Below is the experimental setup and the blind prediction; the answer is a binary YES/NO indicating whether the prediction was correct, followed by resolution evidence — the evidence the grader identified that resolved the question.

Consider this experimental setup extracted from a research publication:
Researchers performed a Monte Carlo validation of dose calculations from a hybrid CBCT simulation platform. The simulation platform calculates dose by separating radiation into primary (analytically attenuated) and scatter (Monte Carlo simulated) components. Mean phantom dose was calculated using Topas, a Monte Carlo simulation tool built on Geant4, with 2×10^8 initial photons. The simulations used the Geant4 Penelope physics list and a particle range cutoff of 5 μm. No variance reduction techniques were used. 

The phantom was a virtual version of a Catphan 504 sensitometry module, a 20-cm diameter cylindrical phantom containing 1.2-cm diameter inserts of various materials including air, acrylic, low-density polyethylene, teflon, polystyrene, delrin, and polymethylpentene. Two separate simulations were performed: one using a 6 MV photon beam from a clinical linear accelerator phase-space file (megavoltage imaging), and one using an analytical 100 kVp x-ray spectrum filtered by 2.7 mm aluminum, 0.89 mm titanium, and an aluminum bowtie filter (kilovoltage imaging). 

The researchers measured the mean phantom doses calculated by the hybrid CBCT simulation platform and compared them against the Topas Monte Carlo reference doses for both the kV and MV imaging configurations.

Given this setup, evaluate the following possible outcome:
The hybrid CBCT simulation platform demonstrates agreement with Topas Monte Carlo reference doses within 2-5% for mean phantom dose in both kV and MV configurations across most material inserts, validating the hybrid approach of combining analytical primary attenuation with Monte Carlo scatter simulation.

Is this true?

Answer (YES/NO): NO